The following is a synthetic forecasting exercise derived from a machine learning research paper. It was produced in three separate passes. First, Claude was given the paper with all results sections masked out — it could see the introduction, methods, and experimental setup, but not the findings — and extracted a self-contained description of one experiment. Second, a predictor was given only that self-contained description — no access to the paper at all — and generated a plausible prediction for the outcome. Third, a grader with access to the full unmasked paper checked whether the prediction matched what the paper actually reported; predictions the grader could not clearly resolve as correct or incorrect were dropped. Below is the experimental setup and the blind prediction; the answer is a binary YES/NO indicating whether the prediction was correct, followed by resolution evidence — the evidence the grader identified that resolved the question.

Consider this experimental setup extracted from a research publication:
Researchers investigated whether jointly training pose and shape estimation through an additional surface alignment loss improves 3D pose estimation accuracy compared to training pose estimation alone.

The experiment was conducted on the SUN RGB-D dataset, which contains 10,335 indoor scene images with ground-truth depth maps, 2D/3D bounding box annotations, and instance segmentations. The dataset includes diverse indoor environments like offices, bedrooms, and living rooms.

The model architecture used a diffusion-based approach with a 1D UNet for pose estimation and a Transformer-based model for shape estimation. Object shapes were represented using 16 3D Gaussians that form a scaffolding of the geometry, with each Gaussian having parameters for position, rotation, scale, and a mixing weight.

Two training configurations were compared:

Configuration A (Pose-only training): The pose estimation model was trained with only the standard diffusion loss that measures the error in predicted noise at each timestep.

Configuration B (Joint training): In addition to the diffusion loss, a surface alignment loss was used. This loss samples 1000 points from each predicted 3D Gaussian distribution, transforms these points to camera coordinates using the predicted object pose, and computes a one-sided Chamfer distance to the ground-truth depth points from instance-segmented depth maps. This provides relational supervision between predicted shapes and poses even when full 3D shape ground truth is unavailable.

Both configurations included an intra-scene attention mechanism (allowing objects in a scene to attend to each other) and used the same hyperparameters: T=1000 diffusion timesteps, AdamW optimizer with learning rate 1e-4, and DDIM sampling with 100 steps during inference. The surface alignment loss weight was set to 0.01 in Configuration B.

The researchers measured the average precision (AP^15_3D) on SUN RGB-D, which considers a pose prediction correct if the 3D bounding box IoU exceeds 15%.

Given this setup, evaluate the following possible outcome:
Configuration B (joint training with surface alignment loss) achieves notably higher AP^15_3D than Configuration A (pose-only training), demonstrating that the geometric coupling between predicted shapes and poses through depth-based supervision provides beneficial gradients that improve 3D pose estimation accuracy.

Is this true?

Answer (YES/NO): NO